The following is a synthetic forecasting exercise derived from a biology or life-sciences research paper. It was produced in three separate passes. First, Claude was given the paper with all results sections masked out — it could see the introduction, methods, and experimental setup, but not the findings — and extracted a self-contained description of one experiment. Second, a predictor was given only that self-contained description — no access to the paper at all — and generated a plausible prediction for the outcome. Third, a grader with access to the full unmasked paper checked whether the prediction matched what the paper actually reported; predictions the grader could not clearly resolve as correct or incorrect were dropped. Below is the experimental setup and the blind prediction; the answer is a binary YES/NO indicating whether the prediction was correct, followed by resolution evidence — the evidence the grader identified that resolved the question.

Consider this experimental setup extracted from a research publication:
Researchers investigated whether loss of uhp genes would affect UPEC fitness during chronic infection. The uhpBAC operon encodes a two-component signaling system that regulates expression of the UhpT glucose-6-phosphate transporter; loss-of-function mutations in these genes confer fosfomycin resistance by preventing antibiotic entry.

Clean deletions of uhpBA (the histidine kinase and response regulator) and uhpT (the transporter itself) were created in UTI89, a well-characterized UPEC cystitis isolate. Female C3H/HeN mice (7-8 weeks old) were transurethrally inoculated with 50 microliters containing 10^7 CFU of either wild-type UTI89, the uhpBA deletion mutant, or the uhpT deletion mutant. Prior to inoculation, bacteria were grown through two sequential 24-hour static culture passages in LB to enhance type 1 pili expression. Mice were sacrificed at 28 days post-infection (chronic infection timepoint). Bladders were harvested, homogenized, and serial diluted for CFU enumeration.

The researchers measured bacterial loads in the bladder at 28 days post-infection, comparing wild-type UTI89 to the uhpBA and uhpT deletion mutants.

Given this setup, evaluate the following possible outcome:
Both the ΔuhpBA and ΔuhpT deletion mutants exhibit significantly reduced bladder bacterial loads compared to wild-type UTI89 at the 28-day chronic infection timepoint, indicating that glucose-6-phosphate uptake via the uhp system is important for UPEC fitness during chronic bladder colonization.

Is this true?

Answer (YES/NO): NO